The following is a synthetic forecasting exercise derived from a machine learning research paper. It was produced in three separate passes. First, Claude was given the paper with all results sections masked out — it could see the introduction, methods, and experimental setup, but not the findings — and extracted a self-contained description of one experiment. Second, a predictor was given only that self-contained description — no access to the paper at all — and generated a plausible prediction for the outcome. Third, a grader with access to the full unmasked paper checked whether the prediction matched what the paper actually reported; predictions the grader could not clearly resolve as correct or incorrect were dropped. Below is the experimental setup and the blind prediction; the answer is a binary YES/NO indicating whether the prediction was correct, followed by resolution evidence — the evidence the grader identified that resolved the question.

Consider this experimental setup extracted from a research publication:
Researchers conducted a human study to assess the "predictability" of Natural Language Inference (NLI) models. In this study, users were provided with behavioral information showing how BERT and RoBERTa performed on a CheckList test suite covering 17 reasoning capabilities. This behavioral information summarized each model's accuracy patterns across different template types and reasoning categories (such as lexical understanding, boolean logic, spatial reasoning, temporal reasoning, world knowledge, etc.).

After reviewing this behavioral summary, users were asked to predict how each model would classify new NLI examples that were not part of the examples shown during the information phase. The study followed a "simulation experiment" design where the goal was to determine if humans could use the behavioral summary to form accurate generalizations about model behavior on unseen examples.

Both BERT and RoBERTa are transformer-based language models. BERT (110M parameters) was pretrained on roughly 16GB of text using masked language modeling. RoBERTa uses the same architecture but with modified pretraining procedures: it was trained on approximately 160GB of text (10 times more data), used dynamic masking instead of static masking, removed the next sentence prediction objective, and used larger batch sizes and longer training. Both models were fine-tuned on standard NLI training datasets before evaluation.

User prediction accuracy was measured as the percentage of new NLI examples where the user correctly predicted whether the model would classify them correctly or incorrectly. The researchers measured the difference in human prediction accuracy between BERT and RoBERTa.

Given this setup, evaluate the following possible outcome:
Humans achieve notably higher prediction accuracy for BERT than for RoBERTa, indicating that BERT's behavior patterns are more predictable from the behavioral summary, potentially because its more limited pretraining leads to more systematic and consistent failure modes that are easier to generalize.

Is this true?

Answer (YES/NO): NO